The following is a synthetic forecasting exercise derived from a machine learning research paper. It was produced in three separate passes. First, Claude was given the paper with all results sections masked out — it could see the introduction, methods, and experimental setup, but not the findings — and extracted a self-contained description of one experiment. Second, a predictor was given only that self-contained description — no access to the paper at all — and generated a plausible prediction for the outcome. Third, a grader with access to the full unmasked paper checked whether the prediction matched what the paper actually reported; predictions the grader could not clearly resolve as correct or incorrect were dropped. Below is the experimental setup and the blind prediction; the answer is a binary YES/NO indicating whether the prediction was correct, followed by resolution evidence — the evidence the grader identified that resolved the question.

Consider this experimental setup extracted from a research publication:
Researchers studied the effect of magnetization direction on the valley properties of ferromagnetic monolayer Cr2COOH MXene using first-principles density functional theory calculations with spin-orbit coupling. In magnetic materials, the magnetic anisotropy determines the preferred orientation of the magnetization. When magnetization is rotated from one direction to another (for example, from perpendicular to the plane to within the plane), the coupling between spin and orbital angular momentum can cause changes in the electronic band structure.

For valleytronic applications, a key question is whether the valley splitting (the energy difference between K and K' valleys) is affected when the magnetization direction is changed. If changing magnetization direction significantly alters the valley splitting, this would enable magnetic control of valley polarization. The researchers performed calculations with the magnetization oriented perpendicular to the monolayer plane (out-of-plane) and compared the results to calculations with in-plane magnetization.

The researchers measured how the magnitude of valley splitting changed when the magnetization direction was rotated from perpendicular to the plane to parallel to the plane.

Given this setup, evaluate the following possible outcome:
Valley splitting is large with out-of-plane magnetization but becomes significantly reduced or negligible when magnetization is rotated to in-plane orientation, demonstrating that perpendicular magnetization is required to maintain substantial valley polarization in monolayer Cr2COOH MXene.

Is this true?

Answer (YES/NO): YES